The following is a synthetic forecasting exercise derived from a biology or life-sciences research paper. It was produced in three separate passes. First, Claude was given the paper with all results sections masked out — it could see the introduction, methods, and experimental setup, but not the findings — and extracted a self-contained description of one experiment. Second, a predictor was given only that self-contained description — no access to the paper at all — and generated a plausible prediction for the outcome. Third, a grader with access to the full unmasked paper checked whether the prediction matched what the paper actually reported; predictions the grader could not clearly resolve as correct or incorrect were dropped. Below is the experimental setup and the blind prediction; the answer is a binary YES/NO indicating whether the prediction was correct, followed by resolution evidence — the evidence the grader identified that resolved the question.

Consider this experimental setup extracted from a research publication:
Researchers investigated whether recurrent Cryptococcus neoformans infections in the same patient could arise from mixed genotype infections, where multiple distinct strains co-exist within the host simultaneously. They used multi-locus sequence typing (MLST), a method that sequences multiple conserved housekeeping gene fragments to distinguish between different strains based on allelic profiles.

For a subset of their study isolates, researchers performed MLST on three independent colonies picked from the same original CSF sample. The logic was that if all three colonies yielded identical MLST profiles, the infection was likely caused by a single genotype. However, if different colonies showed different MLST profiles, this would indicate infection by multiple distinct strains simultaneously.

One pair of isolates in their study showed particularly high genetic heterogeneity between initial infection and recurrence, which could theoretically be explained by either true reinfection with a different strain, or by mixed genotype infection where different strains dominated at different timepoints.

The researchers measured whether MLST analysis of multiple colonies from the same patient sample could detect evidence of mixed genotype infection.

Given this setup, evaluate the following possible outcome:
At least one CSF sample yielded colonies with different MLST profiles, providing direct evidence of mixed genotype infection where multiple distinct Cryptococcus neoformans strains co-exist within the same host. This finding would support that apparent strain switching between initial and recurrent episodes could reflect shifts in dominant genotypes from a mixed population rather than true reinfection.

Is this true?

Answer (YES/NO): YES